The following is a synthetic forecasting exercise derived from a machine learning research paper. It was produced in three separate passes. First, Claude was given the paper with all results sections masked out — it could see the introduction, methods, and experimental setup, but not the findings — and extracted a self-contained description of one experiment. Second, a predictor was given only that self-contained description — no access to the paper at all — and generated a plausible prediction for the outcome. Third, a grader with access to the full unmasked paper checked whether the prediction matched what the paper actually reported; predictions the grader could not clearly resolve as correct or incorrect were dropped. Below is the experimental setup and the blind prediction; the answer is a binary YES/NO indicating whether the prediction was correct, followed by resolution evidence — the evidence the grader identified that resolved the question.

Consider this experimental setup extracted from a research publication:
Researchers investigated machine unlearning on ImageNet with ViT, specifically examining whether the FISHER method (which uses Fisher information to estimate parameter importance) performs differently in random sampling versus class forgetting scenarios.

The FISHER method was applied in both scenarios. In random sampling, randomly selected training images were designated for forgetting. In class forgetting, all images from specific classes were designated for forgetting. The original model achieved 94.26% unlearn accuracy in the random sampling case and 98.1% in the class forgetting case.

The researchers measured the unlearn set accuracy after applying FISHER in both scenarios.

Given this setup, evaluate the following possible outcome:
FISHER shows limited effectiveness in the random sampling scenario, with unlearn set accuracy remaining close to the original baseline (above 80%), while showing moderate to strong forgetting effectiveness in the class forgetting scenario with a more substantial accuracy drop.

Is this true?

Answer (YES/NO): NO